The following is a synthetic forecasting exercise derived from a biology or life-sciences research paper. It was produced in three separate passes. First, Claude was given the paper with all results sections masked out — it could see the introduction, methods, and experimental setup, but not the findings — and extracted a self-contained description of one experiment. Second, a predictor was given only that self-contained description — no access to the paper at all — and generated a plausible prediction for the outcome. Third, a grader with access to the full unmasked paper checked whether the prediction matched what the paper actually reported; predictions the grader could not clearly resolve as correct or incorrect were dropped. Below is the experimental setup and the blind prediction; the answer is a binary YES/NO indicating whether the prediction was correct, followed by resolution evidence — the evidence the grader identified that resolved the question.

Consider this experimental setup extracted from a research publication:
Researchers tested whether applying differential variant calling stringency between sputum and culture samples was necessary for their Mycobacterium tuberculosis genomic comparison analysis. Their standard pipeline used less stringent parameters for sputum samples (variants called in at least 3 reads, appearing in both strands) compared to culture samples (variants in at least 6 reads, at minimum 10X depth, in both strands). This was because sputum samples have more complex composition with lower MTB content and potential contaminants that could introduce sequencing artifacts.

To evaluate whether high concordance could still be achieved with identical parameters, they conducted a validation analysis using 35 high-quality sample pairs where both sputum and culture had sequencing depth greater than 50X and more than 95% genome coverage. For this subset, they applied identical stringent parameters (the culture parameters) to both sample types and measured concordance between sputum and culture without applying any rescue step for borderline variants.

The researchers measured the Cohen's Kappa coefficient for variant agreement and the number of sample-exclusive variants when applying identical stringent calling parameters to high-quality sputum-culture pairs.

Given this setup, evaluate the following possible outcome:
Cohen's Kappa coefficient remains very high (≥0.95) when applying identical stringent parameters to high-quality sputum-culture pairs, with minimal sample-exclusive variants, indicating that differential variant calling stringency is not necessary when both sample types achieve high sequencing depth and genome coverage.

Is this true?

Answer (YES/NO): YES